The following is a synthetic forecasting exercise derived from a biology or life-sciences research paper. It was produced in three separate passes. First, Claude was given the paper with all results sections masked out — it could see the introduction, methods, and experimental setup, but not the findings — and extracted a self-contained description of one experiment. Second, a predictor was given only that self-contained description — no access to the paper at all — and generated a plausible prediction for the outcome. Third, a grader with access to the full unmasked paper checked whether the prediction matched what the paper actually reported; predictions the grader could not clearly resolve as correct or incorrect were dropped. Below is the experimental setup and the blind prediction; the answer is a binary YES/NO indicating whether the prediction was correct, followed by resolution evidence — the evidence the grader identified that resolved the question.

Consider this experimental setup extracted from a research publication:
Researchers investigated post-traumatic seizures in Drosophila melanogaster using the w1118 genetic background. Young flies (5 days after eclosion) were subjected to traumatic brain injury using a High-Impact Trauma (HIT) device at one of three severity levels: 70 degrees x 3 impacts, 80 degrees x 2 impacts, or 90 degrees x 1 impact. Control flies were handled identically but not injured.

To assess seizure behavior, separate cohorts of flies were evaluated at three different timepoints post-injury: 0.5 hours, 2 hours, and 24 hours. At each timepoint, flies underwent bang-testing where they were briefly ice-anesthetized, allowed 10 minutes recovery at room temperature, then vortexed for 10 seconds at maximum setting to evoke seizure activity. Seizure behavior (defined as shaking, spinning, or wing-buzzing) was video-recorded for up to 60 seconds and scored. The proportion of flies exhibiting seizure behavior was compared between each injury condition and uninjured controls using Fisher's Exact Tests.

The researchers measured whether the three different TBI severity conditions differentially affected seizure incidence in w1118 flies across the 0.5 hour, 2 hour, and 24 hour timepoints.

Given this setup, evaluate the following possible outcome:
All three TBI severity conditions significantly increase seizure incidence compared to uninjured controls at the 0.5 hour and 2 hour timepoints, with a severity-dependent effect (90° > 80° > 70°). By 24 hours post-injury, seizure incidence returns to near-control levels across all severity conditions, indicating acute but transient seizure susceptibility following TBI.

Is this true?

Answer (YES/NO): NO